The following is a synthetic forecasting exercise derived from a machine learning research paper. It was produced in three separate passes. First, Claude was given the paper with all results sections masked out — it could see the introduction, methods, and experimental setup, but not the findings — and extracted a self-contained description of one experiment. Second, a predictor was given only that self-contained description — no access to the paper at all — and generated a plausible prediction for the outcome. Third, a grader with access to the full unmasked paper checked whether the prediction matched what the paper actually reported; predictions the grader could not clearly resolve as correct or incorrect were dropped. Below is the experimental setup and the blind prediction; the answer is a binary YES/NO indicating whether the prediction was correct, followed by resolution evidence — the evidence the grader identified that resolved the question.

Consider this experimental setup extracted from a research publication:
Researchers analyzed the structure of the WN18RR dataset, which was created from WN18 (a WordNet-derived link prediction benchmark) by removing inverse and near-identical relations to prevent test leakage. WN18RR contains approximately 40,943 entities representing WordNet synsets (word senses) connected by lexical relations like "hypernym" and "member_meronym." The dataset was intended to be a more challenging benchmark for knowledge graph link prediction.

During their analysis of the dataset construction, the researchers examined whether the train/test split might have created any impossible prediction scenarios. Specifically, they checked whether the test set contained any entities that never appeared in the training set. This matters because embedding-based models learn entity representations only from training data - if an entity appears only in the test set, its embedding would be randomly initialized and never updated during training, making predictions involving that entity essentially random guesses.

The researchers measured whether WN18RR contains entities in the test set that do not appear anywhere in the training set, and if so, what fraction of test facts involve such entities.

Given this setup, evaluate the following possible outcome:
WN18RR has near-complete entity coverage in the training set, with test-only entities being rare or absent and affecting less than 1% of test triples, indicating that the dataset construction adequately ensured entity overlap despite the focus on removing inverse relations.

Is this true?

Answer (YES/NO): NO